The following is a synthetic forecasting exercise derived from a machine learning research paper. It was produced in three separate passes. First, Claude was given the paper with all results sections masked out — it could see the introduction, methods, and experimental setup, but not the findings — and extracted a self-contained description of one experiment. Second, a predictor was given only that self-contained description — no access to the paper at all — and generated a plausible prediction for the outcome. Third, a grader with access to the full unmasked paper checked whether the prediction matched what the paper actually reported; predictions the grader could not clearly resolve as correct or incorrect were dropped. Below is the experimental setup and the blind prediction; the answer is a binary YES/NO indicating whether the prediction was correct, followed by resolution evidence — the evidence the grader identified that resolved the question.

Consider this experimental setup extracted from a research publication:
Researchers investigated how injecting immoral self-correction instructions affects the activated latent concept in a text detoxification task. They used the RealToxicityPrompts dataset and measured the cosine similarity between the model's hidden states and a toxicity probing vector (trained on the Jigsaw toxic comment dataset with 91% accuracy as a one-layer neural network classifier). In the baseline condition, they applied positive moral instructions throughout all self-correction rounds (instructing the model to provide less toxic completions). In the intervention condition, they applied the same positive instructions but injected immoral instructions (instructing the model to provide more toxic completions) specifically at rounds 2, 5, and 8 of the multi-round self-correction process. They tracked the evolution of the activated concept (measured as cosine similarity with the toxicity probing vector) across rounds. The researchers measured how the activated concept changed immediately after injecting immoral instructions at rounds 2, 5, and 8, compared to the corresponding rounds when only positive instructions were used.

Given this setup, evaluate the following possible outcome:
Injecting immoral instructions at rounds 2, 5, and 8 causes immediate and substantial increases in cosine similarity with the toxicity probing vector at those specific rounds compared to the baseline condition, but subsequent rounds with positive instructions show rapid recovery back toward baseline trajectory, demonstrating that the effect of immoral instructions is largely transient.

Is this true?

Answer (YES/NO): NO